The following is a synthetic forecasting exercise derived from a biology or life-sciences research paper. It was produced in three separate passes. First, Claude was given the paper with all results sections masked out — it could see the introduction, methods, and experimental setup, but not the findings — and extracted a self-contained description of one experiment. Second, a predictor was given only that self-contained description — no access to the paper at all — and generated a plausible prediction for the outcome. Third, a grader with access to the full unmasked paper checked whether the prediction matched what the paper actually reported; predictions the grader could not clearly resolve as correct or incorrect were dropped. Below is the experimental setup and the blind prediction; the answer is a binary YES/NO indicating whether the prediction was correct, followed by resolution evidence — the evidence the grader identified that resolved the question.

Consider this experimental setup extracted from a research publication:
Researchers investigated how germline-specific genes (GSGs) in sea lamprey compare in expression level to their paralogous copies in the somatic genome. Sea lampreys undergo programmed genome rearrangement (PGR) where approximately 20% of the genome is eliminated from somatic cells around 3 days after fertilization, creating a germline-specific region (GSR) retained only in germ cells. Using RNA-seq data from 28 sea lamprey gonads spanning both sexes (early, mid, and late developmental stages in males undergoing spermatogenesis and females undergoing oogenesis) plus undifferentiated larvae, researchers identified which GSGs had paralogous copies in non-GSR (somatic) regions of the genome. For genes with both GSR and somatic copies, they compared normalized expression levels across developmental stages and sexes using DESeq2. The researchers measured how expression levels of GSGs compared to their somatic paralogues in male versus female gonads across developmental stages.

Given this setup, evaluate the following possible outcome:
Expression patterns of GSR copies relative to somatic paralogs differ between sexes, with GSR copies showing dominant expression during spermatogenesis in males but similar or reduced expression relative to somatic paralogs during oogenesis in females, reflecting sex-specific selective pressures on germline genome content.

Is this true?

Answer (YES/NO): YES